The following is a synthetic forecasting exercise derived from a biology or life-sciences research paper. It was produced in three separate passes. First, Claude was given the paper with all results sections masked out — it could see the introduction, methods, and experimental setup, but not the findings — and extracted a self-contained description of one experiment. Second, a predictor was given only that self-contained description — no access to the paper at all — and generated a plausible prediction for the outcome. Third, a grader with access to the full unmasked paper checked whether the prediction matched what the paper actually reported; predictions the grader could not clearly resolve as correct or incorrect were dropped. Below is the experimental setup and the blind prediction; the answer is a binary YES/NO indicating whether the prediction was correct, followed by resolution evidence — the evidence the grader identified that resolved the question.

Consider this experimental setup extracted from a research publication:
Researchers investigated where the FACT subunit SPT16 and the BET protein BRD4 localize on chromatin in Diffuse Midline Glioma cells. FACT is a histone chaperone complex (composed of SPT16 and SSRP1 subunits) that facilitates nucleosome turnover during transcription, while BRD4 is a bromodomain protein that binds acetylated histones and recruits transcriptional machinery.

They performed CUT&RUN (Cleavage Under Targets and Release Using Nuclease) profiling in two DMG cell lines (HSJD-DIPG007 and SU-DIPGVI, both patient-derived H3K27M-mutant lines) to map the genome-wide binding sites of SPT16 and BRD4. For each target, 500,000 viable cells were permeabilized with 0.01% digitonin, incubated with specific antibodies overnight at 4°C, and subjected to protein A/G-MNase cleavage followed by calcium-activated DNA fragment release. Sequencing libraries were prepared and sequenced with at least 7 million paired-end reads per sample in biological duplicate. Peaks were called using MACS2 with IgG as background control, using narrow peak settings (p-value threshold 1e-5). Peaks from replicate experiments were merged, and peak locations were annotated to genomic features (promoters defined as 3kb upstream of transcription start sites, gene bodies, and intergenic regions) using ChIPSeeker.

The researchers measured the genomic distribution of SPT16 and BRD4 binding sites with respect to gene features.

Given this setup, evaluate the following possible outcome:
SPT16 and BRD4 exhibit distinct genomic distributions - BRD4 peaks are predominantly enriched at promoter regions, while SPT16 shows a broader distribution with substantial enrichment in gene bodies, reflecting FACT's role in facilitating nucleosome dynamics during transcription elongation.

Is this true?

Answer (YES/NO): NO